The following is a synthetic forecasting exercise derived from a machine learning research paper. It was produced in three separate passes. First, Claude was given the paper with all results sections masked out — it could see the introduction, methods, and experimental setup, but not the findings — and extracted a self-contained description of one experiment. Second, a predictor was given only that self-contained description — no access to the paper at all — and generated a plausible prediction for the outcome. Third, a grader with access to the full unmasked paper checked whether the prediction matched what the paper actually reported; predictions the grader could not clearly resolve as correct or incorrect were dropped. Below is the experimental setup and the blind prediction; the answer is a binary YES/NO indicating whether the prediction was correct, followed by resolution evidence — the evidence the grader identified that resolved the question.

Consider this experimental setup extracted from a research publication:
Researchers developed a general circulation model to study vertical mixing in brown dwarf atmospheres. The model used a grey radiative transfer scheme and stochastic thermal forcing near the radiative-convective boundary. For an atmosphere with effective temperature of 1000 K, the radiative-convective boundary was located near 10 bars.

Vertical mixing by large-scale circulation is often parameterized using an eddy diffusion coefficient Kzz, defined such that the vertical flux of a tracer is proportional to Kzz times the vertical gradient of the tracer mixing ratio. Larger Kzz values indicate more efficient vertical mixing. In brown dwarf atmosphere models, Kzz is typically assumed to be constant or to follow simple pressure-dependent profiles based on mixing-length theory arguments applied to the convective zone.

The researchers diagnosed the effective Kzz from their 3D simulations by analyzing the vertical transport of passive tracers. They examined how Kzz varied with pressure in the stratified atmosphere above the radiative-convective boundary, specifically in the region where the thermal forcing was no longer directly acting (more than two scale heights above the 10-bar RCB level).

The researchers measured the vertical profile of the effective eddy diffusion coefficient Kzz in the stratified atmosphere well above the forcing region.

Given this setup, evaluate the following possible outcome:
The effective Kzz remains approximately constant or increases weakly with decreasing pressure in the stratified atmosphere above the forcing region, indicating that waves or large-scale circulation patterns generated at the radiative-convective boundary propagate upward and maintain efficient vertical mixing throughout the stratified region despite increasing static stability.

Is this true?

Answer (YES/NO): NO